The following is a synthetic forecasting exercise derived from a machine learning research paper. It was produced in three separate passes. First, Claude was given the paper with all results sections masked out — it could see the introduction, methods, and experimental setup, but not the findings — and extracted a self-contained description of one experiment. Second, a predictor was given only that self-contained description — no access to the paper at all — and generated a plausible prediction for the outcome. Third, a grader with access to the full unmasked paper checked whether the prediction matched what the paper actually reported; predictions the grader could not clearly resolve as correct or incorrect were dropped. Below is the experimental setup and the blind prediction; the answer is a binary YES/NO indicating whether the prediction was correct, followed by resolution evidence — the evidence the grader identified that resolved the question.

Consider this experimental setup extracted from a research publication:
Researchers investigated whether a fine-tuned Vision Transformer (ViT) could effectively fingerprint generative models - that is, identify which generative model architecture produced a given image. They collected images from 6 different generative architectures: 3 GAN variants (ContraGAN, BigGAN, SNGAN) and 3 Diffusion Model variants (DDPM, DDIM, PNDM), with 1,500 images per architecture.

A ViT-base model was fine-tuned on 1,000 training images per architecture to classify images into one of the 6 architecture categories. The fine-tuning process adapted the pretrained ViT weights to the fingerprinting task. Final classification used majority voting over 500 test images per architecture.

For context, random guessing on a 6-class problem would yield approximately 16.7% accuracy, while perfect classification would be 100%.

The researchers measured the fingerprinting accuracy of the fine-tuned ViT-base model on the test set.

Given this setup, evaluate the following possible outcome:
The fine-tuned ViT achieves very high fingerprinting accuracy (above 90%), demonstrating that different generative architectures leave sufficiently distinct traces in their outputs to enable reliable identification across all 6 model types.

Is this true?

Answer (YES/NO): NO